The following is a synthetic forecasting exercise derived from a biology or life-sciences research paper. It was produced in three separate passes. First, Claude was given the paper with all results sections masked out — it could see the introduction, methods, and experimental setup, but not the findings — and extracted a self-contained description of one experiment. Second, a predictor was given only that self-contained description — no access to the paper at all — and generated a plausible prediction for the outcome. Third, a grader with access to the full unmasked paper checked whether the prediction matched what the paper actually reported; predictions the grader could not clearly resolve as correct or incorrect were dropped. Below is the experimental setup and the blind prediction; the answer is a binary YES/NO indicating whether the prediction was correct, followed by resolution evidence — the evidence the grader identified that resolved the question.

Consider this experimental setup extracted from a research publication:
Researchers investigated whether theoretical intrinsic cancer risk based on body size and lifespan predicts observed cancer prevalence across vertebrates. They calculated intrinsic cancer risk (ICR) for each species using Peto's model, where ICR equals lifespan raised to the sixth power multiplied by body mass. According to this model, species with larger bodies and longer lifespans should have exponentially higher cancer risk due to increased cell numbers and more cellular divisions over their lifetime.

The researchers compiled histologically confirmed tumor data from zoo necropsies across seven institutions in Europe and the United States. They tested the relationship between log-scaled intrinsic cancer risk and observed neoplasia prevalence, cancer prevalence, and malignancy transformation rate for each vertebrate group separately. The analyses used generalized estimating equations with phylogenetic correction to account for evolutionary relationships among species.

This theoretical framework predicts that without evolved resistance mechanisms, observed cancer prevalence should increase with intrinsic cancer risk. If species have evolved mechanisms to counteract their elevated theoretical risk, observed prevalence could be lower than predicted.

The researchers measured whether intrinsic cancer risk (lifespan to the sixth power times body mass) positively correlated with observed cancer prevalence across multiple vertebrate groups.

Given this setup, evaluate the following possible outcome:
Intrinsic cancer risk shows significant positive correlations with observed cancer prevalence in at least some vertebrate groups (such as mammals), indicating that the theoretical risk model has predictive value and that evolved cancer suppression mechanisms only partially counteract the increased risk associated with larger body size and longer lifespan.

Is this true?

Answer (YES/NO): NO